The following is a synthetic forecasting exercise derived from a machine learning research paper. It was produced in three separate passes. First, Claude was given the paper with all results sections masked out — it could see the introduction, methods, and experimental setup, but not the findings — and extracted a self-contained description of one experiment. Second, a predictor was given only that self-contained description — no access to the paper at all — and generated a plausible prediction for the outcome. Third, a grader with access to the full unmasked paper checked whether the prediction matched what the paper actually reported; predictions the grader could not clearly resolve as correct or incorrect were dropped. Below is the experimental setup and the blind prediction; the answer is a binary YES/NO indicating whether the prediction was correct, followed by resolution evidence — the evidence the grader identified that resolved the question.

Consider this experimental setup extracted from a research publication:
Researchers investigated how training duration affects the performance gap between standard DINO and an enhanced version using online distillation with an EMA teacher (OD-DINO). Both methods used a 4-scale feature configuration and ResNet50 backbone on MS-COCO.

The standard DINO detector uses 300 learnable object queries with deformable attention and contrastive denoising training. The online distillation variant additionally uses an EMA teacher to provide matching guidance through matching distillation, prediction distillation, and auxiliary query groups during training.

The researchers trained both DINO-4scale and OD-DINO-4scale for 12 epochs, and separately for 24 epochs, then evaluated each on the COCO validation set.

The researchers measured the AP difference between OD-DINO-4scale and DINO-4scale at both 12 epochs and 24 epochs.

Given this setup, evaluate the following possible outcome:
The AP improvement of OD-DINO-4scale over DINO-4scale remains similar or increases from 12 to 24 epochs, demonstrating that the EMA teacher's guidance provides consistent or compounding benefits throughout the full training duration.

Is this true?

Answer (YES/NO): YES